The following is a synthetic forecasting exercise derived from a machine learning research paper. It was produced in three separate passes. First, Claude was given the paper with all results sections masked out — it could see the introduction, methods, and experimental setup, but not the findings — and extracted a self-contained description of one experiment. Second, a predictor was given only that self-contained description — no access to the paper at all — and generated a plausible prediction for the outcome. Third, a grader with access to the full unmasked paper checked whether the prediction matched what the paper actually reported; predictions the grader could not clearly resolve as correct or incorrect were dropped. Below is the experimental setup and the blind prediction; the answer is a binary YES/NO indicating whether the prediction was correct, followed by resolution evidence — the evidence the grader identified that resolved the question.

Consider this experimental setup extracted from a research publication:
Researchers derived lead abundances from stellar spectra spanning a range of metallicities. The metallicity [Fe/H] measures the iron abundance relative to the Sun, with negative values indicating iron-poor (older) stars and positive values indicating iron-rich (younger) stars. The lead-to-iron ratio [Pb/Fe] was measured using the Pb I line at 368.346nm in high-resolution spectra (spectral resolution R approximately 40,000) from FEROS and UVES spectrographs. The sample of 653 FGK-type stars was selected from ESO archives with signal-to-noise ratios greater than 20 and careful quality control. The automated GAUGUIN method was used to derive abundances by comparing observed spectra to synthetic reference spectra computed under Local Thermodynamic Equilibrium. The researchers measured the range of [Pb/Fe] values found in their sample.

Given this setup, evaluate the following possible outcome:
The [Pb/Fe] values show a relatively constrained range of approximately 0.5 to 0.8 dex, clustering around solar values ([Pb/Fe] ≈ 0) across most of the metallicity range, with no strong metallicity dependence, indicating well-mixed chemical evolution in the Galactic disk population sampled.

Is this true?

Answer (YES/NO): NO